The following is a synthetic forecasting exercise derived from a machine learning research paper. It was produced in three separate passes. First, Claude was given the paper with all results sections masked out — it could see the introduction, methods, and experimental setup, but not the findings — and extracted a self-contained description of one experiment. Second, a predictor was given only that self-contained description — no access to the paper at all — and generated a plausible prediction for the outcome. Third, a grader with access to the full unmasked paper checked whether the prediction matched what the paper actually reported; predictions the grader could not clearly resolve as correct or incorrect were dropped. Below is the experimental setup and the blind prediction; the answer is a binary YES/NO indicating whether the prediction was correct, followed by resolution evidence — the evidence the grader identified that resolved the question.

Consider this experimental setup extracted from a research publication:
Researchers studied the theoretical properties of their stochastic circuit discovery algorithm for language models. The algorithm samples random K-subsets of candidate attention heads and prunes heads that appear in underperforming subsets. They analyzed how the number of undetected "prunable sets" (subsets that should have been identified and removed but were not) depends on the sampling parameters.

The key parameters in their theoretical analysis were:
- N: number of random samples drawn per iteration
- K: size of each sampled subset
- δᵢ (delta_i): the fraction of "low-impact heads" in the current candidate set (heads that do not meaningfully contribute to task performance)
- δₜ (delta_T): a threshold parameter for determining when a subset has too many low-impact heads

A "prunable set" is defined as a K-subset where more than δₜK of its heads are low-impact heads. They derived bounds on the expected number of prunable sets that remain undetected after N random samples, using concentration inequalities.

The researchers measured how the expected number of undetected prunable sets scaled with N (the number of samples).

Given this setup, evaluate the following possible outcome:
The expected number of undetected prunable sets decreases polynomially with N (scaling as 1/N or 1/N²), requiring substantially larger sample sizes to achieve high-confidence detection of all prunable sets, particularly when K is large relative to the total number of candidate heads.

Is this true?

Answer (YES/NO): NO